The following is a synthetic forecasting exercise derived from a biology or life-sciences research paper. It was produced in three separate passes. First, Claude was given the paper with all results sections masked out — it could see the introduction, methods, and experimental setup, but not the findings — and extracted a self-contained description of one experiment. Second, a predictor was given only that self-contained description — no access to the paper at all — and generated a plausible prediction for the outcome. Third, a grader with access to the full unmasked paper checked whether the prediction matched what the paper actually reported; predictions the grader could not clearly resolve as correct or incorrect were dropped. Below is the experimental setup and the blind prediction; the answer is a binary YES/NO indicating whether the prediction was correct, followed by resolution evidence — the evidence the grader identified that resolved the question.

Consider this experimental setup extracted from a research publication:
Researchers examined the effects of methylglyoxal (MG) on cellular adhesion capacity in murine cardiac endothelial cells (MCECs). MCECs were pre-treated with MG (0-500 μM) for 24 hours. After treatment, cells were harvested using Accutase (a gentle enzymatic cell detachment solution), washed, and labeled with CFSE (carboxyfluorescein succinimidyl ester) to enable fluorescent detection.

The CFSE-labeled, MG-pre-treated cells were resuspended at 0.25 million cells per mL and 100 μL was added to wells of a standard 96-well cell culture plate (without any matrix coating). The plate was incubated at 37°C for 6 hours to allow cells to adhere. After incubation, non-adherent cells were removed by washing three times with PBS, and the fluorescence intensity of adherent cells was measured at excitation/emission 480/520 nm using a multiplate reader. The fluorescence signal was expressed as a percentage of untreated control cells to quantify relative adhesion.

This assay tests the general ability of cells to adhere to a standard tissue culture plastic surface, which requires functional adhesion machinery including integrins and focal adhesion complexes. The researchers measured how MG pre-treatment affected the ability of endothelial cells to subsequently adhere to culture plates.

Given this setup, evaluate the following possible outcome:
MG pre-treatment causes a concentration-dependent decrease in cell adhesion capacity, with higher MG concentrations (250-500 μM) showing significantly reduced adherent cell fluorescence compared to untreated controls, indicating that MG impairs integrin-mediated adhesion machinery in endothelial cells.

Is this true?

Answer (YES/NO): NO